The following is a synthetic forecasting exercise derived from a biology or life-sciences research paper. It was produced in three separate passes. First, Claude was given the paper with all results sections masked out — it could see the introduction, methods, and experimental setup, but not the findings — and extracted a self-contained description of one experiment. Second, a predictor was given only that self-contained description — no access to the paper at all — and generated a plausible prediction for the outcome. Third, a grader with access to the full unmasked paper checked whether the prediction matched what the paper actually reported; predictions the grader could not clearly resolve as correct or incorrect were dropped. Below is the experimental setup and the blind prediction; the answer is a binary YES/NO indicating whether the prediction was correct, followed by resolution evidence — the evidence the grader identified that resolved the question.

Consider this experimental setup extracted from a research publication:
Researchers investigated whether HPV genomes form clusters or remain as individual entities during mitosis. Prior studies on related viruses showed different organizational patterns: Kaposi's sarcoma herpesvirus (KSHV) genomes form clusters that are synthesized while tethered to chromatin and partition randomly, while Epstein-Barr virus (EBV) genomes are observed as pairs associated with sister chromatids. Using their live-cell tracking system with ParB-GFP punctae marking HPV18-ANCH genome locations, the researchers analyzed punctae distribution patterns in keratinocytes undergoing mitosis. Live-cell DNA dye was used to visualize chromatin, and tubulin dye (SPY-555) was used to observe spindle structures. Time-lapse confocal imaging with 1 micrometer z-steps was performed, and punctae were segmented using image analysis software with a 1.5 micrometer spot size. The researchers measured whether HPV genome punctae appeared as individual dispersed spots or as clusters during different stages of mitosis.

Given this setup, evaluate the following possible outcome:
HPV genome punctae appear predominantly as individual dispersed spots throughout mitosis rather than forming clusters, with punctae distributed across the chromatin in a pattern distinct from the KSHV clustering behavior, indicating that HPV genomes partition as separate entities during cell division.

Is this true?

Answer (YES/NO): NO